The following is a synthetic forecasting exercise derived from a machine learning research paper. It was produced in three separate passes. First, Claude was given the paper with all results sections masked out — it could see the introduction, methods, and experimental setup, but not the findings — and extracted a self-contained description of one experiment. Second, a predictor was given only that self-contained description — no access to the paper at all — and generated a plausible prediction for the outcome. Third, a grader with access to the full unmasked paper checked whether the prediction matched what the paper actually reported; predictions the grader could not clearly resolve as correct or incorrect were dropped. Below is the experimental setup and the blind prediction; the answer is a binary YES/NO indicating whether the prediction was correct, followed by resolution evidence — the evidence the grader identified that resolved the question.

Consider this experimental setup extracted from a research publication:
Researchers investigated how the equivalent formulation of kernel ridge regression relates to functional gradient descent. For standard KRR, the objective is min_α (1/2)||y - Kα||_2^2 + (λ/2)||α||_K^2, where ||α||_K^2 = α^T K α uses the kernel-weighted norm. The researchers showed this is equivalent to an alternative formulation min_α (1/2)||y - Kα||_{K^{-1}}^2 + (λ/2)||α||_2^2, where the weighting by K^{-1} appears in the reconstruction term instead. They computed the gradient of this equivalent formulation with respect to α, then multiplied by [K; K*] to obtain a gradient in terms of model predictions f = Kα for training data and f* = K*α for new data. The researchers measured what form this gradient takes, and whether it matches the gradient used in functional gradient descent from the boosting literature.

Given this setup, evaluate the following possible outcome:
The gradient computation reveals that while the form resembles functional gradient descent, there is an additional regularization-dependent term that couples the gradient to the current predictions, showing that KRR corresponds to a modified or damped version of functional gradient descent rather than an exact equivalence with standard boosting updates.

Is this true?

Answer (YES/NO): NO